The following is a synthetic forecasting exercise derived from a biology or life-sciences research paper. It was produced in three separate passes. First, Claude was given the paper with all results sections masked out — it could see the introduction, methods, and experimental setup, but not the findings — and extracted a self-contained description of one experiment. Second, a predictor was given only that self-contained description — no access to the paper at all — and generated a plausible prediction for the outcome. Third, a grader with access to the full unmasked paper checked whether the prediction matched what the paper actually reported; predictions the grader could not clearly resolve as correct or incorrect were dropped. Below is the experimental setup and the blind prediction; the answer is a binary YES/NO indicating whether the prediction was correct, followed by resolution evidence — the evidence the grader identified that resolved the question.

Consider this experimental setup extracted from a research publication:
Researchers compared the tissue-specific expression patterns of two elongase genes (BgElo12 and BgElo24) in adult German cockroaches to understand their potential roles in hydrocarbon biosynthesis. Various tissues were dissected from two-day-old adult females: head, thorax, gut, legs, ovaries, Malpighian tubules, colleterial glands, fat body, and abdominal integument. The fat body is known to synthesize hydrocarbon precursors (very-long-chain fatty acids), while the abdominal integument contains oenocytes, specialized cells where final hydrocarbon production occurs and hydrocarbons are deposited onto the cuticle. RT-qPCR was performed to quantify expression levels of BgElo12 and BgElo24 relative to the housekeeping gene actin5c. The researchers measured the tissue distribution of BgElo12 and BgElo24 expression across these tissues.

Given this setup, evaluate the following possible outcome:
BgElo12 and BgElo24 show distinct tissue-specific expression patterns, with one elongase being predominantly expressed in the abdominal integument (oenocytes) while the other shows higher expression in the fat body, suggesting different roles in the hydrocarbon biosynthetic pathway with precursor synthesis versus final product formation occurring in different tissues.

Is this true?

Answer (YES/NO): NO